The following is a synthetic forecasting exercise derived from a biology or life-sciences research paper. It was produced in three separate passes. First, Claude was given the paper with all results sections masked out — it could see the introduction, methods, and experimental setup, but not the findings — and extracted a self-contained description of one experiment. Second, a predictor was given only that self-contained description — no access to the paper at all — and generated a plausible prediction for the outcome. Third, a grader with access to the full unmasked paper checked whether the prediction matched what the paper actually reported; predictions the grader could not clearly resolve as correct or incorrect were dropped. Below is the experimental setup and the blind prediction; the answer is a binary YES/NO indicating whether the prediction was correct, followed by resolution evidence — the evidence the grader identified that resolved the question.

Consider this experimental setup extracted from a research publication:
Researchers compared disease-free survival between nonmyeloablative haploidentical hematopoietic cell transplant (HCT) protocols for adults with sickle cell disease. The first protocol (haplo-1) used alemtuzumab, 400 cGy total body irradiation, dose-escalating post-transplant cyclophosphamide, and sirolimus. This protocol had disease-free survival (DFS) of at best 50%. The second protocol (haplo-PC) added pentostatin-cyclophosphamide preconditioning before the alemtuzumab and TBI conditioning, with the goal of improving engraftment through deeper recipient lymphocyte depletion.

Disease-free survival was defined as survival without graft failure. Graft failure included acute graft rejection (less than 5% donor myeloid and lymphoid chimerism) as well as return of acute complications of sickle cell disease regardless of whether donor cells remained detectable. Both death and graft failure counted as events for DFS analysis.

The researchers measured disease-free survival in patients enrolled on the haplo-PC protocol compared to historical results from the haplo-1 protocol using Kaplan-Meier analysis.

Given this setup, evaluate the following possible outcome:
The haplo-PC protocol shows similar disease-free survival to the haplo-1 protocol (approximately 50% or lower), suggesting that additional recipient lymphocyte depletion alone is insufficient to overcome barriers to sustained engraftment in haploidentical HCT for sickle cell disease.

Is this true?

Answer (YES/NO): NO